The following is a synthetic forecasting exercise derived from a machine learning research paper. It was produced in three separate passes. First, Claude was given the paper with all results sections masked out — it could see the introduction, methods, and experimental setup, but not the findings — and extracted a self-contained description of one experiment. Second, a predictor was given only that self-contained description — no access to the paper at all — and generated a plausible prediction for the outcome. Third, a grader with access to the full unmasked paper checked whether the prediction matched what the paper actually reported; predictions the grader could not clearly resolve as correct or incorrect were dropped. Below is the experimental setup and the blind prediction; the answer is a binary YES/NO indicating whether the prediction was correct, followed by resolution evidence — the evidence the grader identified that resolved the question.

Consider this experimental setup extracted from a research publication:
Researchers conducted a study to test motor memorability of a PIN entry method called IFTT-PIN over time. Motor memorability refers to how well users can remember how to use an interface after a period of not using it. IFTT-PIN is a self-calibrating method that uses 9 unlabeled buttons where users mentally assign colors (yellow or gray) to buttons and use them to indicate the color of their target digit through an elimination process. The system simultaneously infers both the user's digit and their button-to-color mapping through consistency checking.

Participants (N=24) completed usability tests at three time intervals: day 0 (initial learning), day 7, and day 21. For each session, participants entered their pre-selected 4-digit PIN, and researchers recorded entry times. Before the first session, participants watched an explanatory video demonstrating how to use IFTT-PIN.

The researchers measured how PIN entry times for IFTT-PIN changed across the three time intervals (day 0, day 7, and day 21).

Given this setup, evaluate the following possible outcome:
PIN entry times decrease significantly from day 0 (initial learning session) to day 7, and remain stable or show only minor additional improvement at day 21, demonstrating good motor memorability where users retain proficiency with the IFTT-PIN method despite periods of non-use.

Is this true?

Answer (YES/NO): YES